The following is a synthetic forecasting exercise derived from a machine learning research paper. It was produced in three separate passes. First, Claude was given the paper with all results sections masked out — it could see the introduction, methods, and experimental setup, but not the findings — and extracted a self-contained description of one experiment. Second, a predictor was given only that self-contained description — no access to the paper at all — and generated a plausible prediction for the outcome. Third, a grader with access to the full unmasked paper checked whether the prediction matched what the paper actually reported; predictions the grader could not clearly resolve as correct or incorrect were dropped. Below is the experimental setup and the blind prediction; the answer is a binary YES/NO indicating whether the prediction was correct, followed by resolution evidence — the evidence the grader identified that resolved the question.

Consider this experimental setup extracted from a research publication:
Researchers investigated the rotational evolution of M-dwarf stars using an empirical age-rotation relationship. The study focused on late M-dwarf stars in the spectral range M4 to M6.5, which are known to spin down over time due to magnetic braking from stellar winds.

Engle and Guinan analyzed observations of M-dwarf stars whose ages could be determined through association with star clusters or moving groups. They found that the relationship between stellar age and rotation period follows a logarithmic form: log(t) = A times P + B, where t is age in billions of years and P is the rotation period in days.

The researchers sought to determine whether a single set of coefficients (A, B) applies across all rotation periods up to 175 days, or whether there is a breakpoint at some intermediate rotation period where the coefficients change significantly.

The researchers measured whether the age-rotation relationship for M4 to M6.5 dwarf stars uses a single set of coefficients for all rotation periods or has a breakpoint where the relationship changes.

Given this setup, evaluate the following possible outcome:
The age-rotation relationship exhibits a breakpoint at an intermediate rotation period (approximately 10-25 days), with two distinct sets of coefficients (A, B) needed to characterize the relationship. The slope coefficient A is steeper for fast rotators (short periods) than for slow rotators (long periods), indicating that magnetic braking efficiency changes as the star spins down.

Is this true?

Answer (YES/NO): YES